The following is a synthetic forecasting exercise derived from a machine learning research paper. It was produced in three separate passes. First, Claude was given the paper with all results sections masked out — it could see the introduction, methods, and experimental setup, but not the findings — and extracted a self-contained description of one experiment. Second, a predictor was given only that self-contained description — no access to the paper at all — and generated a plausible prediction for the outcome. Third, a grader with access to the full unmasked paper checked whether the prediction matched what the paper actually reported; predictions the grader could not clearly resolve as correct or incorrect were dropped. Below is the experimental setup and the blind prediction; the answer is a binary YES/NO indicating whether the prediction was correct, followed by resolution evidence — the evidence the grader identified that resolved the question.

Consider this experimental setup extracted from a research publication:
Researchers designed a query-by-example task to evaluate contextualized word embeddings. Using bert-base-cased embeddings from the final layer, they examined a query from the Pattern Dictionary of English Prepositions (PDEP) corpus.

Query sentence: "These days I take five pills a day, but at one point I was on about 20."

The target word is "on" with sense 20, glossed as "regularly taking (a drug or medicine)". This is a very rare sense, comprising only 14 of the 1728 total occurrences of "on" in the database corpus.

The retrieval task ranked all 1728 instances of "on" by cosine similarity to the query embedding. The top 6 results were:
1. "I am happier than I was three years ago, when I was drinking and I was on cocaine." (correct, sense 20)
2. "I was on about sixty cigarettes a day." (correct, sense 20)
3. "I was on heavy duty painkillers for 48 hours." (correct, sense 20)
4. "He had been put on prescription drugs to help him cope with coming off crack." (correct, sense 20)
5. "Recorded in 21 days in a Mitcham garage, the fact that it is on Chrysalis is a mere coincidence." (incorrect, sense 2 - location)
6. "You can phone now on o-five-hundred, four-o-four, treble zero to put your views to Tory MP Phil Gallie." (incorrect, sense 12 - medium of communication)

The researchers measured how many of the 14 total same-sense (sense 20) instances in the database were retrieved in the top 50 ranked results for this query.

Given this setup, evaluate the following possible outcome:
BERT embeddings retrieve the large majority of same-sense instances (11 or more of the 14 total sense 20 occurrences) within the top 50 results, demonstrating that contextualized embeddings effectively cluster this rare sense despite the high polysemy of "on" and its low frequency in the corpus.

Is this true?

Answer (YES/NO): NO